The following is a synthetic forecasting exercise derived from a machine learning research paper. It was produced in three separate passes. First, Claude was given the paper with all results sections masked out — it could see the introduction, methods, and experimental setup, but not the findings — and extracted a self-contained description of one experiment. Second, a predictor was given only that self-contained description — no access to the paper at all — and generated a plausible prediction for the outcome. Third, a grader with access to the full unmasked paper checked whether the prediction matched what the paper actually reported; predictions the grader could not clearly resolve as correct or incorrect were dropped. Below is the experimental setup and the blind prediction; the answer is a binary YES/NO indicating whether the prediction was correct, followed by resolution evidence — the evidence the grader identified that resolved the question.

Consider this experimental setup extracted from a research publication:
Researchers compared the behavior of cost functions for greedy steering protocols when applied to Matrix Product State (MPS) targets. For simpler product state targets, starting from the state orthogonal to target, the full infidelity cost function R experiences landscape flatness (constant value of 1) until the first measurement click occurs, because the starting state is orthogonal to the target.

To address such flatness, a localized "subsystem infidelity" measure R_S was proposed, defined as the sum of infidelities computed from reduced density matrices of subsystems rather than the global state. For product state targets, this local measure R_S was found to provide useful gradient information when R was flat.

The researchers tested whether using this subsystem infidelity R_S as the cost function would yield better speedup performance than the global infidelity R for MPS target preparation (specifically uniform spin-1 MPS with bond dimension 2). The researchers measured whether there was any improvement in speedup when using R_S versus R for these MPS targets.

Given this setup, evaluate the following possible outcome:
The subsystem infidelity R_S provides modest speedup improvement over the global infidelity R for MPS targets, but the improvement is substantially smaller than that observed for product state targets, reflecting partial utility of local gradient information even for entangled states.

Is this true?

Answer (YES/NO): NO